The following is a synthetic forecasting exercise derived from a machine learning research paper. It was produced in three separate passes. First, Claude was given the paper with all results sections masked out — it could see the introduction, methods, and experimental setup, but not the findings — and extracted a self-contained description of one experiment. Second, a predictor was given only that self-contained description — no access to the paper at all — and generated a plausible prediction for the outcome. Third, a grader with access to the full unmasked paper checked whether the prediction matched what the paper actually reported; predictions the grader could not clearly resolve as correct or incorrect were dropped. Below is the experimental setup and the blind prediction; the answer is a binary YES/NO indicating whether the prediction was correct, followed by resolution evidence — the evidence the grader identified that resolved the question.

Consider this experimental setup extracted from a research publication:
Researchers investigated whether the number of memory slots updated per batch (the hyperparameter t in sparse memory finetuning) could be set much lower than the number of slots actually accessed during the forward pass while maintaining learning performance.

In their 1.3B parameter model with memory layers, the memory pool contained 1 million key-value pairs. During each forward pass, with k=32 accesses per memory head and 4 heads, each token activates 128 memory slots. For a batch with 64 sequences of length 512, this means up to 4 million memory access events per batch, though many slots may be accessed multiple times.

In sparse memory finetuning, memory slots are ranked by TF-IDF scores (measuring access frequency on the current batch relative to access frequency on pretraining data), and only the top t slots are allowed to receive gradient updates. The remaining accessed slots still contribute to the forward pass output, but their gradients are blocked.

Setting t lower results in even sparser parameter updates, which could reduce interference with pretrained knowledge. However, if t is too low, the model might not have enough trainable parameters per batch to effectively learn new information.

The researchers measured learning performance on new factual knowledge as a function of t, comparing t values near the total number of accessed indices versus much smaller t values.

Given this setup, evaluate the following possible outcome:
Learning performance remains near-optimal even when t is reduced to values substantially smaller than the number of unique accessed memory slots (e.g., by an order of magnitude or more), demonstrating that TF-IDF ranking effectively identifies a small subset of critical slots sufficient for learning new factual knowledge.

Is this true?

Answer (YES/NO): YES